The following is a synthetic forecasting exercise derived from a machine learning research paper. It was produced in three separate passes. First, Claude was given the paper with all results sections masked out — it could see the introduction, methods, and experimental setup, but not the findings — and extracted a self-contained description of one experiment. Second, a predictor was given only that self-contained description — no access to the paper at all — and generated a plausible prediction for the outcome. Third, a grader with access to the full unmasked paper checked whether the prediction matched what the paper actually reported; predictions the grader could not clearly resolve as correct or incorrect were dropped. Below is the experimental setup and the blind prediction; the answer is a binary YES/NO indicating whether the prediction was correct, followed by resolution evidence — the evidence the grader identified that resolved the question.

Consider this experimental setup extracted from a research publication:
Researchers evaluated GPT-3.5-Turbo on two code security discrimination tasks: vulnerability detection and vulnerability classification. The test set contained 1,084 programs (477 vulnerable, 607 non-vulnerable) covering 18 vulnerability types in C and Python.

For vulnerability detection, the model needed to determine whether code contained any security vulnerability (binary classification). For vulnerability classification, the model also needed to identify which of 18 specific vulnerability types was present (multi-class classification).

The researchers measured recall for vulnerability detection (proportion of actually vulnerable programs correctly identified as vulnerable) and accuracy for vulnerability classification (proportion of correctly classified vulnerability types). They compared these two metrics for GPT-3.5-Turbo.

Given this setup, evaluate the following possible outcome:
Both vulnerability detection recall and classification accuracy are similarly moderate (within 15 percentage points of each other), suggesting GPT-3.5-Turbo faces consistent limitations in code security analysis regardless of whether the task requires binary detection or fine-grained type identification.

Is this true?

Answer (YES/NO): NO